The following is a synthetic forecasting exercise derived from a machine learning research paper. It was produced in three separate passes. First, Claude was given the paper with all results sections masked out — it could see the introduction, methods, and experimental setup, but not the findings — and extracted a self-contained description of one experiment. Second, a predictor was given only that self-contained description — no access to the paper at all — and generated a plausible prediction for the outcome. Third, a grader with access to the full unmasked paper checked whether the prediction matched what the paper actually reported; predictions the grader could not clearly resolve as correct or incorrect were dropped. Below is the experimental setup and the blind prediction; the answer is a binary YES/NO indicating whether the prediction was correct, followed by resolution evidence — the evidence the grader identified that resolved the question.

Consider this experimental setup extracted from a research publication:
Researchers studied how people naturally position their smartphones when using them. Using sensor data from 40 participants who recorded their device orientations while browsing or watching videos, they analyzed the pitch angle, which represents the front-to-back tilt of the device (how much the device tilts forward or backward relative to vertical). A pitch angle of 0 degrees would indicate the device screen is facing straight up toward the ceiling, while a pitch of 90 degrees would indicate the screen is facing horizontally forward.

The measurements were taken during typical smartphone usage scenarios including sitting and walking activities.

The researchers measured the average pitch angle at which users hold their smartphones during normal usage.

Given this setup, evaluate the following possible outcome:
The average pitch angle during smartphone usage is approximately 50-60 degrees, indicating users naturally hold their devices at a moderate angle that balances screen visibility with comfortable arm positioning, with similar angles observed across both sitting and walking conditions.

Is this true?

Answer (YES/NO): NO